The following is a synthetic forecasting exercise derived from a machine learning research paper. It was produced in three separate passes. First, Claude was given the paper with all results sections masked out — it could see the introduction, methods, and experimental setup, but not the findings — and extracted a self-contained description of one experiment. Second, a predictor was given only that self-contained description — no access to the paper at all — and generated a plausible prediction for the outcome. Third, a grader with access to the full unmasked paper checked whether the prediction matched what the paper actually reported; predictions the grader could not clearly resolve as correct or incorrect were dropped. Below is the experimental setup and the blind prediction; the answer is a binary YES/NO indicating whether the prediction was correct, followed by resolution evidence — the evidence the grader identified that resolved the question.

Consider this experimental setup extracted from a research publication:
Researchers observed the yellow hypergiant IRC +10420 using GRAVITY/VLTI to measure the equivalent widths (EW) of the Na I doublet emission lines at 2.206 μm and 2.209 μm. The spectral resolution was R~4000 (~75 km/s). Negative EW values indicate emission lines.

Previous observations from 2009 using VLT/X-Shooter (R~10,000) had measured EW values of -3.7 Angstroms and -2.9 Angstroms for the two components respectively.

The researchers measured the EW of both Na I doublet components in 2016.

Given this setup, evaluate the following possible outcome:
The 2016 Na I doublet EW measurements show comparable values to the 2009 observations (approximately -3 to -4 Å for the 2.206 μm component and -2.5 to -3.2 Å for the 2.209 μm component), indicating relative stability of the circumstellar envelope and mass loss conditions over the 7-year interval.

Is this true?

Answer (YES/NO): NO